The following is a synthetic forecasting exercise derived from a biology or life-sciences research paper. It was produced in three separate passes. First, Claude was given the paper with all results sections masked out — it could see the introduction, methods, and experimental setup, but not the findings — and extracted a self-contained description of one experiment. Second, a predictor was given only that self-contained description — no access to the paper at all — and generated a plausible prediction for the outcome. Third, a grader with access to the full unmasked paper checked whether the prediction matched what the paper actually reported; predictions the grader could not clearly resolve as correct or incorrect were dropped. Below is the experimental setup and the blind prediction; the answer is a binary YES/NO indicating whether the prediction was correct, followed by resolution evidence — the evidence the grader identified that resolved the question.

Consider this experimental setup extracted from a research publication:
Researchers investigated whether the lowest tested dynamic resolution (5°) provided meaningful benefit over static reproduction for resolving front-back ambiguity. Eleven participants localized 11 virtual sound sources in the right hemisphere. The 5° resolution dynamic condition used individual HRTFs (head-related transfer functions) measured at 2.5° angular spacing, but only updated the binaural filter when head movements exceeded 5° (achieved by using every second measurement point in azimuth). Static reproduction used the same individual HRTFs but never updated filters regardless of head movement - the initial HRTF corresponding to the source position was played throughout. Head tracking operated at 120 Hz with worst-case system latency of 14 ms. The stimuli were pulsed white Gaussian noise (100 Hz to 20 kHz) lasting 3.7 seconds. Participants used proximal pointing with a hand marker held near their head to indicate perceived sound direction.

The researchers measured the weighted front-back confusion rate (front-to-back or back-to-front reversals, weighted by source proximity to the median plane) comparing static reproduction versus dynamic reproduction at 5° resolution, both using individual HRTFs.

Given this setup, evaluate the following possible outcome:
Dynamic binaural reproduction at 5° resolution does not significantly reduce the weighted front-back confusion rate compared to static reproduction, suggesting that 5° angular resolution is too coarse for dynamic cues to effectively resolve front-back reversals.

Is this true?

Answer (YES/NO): NO